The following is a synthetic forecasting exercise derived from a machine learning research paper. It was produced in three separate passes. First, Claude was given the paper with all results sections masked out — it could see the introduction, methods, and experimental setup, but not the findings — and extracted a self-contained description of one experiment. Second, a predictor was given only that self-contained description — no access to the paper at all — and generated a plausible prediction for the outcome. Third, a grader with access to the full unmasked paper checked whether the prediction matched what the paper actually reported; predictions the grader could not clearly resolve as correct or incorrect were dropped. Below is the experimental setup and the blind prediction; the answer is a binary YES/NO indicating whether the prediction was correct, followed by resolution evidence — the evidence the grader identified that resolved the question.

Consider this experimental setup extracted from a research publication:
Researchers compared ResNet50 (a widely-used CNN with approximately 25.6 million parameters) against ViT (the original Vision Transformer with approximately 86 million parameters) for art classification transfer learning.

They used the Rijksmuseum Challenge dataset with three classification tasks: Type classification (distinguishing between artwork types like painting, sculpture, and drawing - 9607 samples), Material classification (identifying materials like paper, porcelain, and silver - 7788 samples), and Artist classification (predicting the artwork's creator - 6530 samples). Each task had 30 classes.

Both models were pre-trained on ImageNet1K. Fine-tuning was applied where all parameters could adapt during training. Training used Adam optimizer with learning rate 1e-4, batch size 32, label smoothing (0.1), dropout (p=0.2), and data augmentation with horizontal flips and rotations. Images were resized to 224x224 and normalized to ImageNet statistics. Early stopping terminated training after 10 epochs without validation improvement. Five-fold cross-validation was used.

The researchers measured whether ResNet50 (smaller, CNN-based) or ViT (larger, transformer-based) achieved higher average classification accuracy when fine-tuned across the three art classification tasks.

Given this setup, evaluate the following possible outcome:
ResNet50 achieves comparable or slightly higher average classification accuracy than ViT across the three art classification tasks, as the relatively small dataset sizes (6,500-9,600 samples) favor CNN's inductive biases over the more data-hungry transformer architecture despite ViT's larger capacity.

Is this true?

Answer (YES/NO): YES